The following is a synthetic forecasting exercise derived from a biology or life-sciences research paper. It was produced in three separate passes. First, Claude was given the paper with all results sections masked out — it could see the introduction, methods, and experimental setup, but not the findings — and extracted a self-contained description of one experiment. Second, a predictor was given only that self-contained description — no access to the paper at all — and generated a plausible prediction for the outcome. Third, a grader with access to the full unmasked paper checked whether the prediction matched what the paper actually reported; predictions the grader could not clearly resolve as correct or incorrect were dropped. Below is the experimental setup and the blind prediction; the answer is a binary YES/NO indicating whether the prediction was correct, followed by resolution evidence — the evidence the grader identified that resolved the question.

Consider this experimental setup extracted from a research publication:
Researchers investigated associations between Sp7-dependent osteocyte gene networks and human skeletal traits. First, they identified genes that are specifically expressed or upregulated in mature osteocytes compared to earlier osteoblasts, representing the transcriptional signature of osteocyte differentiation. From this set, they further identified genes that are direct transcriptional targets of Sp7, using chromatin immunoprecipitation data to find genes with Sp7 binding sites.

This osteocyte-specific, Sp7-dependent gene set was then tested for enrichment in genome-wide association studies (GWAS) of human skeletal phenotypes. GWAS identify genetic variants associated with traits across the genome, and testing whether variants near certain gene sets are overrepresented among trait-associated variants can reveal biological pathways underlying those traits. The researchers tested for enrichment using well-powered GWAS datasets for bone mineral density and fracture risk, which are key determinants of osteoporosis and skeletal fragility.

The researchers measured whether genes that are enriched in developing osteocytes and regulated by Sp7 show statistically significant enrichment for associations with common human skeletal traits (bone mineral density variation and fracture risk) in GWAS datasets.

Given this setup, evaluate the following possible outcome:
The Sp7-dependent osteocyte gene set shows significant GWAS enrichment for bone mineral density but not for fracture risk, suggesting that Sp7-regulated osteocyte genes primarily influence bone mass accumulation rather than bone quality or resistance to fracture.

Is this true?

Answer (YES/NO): NO